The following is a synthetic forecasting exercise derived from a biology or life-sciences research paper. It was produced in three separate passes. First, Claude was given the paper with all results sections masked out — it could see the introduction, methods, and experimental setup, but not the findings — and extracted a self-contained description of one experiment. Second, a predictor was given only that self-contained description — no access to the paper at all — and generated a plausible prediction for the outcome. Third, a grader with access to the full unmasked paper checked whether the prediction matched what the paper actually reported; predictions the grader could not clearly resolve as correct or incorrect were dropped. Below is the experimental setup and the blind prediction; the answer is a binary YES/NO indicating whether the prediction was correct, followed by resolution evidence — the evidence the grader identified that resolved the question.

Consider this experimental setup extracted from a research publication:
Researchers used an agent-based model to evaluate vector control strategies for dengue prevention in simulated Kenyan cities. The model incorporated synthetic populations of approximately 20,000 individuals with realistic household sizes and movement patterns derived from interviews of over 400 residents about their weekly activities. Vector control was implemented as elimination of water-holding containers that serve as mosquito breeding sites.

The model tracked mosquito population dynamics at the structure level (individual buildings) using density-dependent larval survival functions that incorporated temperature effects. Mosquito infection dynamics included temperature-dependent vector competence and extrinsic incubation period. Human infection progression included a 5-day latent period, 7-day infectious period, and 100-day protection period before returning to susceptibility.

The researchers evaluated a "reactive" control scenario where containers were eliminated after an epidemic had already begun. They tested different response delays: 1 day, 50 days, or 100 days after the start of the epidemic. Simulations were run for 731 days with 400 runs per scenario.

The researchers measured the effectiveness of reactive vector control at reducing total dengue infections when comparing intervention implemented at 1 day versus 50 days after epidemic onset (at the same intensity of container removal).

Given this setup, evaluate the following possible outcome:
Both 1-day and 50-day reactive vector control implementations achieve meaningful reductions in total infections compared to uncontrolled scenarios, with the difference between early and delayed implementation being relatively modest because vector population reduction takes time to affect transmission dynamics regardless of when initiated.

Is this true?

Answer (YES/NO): NO